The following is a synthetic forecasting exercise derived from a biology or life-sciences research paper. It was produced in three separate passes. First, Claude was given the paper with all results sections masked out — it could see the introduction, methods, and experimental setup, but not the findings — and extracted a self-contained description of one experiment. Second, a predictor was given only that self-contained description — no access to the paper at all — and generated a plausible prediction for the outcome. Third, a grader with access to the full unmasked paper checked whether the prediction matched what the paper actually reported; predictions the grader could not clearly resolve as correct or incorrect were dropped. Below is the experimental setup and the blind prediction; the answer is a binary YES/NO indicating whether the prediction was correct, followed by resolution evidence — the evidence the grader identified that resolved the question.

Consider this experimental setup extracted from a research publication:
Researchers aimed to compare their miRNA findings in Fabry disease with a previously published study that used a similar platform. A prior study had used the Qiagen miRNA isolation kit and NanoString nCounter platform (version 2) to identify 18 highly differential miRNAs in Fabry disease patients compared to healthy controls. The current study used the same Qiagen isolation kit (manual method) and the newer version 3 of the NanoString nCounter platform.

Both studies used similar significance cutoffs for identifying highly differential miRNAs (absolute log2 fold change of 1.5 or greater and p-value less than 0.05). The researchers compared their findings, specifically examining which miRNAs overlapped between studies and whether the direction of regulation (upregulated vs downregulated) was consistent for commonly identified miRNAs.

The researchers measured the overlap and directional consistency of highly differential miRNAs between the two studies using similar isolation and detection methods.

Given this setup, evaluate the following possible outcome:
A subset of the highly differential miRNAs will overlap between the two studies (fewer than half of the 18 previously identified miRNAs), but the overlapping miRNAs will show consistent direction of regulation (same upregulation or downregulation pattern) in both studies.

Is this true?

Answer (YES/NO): NO